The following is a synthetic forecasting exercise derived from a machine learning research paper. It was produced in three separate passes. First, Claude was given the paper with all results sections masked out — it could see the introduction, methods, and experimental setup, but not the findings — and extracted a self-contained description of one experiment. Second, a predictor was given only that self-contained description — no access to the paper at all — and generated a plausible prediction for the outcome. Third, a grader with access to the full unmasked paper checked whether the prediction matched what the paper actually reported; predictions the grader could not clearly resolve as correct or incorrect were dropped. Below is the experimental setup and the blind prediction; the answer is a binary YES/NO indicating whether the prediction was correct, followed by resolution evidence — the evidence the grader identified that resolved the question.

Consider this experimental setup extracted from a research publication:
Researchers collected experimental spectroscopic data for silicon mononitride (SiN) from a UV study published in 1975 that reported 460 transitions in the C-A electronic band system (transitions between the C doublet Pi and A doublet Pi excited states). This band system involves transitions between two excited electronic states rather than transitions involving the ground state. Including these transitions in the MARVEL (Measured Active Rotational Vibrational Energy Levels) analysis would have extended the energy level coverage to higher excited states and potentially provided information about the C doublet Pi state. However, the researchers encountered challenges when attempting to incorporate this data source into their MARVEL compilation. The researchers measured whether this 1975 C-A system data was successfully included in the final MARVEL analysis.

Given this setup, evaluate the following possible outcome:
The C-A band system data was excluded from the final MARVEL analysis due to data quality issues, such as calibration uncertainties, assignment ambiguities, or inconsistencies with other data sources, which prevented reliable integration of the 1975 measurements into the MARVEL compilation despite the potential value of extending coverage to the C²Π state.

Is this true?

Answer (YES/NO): NO